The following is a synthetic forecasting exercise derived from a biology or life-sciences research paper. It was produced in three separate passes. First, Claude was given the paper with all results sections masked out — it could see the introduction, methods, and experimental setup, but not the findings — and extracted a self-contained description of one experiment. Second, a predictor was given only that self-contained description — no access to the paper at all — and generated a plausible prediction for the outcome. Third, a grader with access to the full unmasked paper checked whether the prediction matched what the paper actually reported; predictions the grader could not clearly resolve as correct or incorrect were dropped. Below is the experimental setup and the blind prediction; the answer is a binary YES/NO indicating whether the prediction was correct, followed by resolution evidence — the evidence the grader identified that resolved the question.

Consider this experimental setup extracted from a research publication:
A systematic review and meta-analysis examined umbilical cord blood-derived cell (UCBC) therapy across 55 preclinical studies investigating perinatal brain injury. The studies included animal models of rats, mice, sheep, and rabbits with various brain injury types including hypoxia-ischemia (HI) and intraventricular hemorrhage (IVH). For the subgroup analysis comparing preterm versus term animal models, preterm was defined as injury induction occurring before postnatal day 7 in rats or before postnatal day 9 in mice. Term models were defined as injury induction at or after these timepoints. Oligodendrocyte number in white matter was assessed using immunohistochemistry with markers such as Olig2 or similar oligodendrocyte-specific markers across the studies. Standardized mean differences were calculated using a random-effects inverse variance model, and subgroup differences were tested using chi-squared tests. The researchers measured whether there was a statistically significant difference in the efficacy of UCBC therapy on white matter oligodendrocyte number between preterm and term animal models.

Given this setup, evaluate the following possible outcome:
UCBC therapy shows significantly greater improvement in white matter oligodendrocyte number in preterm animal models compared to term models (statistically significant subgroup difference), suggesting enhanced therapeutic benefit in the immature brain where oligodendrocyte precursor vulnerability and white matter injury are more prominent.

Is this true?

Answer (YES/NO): YES